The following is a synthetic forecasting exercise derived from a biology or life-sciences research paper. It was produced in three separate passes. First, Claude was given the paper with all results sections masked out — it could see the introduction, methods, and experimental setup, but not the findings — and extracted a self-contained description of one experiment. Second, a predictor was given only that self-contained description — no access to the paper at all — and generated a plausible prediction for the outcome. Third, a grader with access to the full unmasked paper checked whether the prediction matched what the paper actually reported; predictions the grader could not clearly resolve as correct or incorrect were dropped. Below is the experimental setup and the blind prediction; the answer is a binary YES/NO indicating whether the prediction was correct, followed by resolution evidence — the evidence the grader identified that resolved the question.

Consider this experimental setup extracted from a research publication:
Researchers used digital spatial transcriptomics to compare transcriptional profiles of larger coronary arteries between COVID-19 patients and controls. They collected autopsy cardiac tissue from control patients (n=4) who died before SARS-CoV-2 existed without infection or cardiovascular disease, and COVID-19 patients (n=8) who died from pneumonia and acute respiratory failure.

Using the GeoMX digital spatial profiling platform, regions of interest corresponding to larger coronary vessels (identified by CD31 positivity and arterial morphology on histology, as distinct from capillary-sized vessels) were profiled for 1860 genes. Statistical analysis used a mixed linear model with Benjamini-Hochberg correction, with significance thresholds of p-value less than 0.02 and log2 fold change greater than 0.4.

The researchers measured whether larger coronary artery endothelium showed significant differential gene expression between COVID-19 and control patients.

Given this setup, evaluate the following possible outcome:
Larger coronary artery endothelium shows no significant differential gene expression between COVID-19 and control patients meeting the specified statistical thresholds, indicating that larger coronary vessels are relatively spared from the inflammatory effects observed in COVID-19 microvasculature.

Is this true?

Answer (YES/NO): NO